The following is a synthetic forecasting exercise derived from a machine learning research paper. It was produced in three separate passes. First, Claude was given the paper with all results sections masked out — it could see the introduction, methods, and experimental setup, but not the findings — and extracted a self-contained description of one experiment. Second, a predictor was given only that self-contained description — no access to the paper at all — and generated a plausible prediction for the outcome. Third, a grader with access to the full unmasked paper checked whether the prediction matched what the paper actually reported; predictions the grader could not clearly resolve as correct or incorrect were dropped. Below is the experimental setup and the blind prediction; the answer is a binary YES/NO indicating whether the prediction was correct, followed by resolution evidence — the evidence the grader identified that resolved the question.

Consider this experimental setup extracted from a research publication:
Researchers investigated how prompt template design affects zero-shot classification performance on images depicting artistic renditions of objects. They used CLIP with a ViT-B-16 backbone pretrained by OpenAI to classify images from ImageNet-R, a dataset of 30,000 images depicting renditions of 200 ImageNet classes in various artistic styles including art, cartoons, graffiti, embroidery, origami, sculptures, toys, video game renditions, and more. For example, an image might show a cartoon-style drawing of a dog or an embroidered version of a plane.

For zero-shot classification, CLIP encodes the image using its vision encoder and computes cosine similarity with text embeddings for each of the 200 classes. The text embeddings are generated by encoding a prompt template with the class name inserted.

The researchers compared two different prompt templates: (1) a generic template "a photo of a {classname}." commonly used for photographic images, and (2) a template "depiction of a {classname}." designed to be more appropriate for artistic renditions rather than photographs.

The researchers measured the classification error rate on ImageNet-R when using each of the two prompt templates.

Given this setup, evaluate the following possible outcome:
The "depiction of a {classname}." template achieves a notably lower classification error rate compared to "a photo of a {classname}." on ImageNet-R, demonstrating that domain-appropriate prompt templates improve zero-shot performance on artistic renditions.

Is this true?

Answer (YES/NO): YES